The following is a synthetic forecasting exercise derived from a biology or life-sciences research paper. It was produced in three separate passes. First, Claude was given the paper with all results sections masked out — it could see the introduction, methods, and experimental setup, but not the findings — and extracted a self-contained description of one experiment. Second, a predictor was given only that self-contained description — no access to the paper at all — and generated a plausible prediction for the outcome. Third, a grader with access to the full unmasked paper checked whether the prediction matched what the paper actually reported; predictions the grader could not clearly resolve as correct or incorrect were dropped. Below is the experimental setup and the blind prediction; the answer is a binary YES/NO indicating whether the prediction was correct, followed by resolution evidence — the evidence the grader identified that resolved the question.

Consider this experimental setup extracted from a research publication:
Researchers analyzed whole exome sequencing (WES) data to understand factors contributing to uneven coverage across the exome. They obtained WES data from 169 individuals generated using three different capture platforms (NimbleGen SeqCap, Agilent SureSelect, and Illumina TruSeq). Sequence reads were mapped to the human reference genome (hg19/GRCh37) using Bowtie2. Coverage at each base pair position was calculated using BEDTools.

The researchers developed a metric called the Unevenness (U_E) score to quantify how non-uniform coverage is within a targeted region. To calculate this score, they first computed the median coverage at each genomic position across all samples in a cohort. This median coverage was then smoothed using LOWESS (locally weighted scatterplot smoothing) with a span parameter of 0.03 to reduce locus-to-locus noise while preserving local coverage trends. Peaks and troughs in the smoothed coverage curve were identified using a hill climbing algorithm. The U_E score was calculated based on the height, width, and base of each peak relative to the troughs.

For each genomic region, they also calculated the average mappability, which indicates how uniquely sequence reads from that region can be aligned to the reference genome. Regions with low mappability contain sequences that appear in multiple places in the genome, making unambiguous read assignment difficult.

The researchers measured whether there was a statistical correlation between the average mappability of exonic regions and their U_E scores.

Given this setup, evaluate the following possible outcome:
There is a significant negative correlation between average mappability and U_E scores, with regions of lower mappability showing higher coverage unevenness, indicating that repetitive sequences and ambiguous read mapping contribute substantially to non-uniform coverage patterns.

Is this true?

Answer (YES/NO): NO